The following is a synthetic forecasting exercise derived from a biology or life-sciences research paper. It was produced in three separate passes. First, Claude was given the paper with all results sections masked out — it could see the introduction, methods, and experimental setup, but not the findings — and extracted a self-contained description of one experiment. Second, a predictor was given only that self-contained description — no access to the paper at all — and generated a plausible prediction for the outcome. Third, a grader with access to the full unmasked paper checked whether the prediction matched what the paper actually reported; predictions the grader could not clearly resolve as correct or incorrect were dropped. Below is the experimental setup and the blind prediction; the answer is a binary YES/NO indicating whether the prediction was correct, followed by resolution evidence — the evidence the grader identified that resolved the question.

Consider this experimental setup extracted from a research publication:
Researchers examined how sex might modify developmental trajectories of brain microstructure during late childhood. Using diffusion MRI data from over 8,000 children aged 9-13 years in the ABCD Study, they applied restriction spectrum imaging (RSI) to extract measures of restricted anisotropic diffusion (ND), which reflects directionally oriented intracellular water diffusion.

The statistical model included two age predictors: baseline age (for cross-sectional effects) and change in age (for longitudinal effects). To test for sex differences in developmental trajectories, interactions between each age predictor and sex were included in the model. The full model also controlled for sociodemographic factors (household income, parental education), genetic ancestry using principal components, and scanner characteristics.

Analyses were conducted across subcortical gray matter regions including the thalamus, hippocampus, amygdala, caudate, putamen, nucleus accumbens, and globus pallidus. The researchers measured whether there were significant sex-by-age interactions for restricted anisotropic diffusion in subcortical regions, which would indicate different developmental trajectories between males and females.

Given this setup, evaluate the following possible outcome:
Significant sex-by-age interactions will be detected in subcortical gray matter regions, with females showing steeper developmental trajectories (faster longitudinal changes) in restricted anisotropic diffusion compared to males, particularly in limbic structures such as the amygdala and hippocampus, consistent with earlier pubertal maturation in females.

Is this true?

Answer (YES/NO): NO